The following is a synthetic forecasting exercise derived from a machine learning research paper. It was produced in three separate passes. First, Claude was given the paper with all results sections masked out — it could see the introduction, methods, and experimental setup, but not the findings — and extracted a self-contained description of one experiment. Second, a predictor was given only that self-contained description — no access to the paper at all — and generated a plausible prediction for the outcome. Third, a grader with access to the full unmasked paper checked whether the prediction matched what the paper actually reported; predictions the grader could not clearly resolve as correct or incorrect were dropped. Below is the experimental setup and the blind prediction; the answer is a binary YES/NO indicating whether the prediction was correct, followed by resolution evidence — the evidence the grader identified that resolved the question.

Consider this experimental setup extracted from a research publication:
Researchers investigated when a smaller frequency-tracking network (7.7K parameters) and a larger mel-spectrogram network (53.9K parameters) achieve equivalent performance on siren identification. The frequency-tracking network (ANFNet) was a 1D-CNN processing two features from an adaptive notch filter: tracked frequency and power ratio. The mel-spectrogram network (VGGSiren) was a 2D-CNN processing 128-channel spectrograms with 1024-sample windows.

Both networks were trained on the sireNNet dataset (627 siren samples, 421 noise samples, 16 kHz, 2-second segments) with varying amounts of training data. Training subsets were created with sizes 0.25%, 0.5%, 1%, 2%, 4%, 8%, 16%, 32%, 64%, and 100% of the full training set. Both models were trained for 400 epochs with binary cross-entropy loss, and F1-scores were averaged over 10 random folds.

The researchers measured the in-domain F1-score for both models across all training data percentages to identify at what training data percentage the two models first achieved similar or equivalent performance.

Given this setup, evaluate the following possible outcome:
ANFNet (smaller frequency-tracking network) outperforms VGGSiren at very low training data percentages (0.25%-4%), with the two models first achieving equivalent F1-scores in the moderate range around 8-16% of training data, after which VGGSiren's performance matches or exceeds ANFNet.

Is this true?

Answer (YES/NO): NO